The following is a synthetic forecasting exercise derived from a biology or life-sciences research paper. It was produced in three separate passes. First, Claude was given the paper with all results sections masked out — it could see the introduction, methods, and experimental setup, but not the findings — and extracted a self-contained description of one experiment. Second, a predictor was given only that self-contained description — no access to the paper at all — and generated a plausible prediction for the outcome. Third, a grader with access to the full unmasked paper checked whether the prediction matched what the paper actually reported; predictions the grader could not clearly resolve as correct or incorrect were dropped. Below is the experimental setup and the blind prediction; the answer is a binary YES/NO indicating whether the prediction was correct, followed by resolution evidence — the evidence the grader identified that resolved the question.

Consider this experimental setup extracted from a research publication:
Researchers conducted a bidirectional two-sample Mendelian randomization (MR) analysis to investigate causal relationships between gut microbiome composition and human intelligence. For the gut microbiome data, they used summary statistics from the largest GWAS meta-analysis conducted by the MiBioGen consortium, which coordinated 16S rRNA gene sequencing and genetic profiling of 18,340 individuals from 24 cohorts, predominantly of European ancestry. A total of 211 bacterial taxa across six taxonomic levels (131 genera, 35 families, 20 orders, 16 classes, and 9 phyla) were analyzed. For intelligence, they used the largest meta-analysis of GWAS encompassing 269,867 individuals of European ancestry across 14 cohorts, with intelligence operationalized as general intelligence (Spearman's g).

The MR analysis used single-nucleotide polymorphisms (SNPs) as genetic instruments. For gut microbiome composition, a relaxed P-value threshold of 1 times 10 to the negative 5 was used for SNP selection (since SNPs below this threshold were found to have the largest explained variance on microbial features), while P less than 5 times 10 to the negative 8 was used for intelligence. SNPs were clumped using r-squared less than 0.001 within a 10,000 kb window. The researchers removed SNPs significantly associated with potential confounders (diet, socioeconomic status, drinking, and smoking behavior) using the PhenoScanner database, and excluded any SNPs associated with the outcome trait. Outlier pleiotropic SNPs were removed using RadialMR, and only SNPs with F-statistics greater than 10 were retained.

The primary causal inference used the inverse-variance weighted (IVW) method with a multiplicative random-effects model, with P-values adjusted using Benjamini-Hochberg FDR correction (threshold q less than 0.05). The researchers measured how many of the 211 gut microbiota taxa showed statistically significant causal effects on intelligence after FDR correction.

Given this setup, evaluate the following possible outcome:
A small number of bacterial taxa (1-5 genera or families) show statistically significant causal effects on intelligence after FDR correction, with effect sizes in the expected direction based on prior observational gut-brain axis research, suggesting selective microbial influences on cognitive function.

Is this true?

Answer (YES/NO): YES